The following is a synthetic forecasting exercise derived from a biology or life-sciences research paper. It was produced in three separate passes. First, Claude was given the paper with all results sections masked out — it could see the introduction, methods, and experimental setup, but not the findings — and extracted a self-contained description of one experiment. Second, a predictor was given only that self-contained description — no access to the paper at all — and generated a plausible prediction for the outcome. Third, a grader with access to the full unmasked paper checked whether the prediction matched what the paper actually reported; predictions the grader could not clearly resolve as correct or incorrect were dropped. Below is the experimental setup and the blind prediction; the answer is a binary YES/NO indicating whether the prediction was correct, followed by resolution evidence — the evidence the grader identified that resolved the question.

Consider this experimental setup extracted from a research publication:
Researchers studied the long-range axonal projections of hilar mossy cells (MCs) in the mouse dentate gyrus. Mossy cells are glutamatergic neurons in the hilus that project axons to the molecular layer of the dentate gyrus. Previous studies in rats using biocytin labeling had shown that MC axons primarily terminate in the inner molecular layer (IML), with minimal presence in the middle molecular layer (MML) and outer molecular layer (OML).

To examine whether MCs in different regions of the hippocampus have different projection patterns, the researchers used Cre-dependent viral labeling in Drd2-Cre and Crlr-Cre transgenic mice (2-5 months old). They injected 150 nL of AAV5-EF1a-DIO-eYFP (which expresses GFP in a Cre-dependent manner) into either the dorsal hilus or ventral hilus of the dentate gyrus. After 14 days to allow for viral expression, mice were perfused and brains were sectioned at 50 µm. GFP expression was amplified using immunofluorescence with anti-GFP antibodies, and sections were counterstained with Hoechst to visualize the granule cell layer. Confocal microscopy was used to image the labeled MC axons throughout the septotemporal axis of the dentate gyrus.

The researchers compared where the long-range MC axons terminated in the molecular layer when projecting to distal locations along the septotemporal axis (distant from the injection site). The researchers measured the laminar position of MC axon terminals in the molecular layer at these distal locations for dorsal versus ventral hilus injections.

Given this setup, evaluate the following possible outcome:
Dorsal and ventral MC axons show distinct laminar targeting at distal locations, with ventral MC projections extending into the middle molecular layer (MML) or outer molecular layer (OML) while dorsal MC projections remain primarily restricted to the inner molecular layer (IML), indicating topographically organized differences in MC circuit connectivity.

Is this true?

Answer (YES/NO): NO